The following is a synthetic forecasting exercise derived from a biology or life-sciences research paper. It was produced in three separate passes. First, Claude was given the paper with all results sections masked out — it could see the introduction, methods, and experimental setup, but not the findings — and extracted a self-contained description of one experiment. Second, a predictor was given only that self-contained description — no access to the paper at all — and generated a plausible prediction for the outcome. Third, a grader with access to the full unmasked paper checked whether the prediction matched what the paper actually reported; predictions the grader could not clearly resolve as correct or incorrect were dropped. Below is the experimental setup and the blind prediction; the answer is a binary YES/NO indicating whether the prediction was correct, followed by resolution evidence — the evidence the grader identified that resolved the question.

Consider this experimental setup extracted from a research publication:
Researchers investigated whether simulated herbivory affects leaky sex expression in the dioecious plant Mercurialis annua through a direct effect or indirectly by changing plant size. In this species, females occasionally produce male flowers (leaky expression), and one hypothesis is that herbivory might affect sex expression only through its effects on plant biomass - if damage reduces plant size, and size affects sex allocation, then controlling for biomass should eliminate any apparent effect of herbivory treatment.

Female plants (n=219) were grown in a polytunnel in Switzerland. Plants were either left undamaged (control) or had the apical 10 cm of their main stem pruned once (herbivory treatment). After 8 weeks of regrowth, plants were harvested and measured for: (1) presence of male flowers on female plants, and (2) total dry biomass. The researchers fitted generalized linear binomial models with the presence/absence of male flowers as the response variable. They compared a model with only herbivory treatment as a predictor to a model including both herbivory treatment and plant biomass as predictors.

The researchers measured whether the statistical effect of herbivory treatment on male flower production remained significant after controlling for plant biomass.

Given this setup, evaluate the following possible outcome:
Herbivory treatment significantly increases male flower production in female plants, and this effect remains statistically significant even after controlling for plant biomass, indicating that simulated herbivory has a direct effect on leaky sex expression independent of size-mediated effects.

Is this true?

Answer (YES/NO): YES